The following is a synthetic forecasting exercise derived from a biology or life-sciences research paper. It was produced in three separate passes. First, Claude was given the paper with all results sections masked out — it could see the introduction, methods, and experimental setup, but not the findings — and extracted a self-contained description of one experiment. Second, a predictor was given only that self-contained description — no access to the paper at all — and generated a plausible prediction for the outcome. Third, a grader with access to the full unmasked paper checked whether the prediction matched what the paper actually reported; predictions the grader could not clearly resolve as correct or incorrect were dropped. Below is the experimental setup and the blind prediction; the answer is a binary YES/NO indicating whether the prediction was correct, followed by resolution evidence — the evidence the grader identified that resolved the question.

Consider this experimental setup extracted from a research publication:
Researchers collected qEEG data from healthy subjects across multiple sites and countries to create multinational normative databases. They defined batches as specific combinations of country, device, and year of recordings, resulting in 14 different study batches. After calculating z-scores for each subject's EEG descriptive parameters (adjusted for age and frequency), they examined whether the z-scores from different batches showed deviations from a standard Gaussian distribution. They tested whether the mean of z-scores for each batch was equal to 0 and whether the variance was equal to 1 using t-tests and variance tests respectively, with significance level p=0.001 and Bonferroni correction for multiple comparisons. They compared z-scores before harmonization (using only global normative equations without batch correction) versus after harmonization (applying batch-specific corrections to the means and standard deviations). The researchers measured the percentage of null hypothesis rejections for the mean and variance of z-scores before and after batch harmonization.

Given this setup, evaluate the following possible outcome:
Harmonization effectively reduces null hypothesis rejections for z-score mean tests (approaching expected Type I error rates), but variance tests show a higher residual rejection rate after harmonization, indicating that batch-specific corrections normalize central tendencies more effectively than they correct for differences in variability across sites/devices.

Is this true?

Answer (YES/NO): NO